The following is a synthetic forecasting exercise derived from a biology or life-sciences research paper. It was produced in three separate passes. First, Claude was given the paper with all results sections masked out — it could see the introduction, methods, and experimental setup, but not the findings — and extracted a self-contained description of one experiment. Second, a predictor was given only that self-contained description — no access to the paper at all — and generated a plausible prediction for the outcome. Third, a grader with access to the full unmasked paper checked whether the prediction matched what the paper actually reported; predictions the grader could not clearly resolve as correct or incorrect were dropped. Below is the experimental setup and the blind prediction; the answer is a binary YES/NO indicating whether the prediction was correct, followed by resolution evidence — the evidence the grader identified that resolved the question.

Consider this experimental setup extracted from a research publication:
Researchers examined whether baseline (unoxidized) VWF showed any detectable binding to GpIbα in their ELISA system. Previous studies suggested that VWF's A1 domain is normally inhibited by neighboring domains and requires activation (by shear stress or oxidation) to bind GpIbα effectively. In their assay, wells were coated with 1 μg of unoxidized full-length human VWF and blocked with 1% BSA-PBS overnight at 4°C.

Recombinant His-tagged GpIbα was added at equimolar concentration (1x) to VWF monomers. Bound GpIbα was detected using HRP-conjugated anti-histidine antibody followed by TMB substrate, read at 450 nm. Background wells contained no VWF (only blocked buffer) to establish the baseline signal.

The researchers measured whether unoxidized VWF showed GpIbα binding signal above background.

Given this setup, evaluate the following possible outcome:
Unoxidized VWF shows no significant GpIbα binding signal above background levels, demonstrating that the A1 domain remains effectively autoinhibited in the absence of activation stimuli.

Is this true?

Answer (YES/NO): NO